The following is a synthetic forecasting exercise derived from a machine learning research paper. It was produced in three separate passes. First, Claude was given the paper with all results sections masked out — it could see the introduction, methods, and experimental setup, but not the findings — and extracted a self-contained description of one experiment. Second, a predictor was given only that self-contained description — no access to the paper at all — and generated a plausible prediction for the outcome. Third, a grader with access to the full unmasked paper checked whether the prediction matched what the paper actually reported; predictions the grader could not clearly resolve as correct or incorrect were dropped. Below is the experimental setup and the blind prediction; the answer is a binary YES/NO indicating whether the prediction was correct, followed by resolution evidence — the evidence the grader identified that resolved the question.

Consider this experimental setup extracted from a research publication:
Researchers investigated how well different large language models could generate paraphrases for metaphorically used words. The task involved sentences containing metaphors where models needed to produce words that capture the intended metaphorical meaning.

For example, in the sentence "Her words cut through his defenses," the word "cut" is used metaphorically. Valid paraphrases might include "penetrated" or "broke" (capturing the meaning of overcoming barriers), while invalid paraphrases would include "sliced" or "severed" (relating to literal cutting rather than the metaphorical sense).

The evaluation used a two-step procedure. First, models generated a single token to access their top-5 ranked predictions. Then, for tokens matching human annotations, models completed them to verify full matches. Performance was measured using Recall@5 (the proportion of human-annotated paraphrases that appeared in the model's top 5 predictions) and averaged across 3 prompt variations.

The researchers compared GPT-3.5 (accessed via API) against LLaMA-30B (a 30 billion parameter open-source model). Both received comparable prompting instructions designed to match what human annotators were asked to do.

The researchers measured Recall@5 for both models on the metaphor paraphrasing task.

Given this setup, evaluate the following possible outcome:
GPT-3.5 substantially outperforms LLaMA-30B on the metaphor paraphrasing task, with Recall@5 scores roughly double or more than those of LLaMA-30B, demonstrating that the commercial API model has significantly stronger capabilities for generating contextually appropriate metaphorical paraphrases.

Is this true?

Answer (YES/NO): NO